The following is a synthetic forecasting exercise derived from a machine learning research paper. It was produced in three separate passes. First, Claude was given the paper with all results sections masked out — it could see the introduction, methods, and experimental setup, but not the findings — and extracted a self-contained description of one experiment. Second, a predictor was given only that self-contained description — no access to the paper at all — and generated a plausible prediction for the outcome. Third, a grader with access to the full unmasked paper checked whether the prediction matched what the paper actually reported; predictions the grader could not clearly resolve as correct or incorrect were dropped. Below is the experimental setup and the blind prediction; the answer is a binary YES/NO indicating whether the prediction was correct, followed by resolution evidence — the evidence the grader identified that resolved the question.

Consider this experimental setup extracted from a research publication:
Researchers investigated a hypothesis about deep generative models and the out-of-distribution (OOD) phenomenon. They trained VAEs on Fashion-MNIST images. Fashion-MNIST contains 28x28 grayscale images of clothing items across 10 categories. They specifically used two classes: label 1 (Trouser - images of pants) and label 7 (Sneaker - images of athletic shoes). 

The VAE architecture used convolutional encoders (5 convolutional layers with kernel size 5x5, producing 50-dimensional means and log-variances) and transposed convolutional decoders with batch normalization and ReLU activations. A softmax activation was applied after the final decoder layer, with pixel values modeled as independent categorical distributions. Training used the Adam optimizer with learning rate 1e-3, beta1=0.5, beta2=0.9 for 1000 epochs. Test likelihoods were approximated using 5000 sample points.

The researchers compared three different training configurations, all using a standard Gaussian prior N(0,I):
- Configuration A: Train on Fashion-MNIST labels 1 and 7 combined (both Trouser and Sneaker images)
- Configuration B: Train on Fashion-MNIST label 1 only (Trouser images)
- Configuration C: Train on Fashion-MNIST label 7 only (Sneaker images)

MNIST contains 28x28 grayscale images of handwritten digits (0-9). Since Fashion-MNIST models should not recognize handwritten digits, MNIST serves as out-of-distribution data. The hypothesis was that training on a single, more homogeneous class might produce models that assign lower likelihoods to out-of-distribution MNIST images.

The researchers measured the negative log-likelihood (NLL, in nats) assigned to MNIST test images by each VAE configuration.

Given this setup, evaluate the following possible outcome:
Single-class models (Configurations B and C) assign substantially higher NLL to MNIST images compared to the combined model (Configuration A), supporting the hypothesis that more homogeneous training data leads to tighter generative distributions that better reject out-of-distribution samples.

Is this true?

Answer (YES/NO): NO